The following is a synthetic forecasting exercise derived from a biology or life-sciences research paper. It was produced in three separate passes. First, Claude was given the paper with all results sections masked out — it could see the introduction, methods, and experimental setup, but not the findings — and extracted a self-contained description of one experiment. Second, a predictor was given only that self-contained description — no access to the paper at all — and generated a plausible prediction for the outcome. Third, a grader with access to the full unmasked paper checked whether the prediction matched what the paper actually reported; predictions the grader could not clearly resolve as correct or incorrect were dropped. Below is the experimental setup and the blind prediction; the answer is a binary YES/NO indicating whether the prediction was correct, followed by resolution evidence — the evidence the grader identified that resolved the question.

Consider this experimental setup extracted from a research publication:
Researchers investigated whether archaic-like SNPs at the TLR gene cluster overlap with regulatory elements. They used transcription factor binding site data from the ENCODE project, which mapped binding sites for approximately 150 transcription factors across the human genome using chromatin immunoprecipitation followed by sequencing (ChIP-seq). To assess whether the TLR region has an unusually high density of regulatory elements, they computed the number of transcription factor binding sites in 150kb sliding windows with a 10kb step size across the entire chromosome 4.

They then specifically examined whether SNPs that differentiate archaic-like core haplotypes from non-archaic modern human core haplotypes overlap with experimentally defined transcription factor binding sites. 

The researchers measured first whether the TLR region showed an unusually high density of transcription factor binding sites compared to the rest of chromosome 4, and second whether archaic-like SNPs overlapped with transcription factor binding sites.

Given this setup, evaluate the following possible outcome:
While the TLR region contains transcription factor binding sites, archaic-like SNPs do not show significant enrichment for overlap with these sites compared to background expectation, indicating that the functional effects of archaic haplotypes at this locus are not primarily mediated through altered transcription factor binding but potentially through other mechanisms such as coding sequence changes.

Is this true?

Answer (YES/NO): NO